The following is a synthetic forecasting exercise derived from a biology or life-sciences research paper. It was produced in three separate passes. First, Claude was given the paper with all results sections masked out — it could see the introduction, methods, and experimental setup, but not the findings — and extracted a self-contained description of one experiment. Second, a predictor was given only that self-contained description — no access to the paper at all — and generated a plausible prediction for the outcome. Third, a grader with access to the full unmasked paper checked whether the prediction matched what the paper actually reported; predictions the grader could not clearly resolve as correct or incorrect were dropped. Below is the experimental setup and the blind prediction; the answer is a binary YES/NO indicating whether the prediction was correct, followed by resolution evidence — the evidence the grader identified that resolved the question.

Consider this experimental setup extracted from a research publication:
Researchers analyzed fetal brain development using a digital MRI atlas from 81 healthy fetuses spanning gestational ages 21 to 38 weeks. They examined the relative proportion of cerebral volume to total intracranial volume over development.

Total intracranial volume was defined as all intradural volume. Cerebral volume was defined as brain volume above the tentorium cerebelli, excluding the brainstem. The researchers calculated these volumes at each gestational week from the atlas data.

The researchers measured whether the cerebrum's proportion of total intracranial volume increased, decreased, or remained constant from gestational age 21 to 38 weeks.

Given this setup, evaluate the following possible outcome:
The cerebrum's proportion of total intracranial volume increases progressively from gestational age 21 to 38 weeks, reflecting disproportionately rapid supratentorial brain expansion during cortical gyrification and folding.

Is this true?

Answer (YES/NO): YES